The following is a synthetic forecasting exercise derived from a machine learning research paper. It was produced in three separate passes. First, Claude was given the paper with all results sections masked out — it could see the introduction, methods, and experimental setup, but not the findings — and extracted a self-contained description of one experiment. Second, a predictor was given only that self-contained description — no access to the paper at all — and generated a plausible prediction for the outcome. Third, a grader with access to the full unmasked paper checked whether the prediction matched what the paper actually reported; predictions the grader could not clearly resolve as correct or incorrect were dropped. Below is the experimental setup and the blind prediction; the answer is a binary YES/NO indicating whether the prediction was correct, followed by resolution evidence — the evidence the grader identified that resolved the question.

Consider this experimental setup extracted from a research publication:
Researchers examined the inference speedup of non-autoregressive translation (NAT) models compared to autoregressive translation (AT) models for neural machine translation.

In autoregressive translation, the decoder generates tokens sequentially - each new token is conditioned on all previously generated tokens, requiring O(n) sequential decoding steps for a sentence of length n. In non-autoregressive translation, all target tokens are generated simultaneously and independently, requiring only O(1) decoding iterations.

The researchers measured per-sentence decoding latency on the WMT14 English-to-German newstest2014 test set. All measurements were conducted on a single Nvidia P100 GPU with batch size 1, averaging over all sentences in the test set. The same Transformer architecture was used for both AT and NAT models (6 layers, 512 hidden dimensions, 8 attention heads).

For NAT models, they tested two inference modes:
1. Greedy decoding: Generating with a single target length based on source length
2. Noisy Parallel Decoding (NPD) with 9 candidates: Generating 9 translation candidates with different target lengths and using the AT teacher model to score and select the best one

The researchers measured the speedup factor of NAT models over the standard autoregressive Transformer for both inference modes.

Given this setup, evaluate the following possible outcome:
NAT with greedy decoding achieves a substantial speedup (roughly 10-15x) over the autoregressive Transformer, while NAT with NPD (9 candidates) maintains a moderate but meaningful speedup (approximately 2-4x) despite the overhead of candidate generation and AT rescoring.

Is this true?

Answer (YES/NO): NO